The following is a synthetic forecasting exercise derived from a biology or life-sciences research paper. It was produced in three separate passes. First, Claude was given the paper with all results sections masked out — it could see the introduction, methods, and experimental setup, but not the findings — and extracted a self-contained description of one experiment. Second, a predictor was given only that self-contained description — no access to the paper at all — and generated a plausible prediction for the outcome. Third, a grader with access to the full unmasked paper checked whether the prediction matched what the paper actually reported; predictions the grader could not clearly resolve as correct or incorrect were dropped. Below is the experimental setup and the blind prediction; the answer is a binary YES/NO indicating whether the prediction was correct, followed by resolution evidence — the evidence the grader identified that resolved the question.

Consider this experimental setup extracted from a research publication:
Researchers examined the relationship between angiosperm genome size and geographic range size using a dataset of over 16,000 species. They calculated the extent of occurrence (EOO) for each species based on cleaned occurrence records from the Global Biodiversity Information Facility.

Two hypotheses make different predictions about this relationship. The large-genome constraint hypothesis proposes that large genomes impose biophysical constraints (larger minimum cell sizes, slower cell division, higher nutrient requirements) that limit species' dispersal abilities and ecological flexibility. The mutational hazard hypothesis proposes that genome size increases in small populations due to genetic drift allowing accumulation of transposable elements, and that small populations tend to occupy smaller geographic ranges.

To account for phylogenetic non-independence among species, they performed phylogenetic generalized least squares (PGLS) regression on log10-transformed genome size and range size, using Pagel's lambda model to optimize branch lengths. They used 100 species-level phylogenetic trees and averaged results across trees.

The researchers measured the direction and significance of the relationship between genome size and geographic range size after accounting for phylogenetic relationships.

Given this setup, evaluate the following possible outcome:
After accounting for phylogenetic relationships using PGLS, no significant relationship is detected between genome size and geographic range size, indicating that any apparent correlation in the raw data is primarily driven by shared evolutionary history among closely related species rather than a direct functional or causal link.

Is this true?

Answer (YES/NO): NO